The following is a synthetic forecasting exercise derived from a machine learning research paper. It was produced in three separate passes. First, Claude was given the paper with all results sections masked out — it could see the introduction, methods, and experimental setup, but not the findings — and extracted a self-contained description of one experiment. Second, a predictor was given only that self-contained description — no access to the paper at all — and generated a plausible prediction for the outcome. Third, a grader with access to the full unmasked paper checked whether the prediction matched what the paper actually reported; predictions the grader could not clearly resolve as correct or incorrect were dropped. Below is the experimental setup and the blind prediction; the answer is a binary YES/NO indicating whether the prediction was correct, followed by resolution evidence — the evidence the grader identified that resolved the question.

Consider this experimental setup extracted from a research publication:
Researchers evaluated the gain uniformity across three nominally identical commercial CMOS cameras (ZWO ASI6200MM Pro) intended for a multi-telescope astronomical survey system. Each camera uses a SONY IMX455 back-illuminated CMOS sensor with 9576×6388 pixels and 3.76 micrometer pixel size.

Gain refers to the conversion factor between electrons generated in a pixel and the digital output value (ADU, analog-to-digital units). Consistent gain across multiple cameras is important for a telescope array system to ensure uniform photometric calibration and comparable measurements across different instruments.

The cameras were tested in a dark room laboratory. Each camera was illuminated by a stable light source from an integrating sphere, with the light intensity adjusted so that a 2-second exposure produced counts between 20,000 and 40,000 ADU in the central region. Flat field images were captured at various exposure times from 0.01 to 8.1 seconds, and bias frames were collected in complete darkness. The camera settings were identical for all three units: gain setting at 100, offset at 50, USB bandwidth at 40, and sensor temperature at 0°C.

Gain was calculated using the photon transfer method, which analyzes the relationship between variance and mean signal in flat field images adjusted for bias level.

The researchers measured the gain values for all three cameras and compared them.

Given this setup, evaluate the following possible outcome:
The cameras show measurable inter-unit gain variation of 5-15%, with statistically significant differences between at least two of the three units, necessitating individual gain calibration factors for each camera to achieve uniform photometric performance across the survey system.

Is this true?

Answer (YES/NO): NO